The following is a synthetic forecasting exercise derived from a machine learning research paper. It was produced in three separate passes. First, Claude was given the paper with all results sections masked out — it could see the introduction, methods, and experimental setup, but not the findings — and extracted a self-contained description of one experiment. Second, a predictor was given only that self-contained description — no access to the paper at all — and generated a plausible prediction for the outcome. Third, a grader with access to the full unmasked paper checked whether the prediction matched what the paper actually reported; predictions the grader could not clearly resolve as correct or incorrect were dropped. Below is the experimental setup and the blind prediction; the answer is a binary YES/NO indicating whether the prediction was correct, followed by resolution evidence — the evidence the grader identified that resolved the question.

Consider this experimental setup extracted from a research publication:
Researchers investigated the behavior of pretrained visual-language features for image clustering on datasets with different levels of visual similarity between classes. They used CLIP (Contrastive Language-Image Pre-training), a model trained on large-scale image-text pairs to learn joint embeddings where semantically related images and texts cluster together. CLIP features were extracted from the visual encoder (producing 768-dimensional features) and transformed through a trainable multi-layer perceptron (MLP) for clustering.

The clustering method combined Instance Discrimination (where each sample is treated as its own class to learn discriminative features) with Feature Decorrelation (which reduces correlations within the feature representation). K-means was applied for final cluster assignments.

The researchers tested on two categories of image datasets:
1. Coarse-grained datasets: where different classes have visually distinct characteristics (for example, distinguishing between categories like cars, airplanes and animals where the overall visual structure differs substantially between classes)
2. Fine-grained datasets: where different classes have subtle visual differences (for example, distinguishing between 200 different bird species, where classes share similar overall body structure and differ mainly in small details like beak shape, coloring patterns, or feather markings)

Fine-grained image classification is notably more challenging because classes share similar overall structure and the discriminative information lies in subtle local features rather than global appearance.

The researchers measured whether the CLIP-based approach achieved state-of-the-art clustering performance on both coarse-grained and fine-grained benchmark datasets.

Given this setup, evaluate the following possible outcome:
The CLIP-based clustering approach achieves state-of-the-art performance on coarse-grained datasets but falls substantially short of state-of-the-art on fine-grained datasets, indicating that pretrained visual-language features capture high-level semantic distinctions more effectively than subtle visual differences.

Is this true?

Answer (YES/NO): YES